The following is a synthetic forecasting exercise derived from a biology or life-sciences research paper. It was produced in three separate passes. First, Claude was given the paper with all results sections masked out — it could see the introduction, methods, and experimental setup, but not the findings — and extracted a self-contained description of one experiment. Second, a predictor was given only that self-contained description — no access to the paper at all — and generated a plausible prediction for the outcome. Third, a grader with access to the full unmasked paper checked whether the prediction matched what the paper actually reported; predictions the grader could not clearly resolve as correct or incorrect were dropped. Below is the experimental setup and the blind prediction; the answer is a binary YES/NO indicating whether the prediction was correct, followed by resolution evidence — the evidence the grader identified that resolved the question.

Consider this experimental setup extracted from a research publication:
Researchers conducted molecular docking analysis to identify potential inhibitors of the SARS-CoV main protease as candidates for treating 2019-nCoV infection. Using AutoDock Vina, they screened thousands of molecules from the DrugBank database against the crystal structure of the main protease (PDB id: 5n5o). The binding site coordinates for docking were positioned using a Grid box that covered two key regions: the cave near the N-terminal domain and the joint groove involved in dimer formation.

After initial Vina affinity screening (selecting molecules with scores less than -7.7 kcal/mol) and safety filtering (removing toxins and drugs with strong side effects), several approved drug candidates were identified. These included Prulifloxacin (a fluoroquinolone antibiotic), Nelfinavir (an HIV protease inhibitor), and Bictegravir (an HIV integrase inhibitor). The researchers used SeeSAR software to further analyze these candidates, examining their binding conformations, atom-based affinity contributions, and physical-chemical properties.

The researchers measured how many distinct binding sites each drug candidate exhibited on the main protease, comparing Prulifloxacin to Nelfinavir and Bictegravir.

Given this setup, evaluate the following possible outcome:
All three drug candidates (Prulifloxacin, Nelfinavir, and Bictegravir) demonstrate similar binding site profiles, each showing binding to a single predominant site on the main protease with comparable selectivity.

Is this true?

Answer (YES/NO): NO